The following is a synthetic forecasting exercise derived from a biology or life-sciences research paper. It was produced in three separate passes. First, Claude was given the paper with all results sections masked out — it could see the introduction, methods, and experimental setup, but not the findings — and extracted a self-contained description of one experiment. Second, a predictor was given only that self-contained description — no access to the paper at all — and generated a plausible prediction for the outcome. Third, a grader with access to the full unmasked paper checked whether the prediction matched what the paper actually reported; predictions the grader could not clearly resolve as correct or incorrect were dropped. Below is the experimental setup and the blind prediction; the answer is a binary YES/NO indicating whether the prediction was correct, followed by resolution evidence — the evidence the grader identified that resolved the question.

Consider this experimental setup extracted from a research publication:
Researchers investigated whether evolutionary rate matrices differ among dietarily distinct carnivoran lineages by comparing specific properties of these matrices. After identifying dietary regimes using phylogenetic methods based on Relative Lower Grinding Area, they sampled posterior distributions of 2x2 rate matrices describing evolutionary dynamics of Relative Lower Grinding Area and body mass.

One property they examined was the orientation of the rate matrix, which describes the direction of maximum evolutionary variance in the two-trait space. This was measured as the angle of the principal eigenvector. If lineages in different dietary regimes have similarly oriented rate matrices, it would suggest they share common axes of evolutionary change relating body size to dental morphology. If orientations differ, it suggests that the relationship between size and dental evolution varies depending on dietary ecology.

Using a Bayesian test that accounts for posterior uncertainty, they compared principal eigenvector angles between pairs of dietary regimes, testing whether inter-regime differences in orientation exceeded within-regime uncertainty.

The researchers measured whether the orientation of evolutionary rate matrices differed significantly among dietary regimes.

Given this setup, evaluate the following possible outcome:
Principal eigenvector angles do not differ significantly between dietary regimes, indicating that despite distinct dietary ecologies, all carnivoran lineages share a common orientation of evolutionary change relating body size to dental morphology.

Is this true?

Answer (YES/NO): NO